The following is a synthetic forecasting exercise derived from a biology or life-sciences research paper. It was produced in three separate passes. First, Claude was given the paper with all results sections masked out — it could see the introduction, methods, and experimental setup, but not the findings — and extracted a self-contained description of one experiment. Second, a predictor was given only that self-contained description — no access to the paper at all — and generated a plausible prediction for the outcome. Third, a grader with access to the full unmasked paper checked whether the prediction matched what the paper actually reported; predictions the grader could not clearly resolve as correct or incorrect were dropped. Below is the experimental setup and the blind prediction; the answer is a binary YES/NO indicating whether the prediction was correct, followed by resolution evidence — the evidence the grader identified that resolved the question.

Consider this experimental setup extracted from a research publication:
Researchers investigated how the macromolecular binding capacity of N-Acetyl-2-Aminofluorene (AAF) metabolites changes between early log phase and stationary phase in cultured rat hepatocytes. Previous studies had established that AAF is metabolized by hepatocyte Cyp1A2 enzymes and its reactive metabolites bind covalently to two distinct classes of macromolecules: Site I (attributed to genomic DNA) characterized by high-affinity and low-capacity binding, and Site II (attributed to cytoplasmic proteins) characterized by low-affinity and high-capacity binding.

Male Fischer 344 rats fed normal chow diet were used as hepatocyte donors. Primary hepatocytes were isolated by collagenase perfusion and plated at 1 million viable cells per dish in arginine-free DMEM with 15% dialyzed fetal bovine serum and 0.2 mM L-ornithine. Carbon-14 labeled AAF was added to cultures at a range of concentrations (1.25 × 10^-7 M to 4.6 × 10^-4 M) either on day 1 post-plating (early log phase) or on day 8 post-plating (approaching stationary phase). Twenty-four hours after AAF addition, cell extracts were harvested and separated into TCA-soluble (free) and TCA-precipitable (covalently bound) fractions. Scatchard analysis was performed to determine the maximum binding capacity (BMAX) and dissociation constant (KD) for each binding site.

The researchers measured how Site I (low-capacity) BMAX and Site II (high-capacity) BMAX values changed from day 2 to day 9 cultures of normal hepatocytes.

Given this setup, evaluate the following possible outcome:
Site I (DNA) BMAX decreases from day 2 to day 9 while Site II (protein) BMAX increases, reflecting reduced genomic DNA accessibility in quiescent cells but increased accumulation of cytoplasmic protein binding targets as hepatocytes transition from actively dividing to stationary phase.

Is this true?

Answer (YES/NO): NO